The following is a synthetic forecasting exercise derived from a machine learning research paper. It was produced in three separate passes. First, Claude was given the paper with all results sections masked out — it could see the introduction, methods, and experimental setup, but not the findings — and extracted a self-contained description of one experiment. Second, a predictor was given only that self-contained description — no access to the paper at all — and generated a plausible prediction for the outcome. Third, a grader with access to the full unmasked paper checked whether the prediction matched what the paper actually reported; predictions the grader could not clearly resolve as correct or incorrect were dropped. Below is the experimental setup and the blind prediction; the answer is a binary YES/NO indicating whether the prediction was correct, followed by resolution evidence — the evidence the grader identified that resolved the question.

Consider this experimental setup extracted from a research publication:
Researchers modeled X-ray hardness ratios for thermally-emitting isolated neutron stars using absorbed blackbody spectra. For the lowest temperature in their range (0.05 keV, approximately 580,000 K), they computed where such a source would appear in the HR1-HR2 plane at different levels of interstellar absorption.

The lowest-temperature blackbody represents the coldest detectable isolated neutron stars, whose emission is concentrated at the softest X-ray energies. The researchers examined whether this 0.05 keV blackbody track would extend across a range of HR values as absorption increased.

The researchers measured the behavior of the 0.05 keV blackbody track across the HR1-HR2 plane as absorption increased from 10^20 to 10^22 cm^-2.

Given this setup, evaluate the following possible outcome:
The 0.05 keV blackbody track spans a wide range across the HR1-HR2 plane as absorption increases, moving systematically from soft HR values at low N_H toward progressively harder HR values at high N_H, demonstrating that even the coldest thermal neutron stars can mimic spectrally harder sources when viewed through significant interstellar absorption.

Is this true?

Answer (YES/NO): NO